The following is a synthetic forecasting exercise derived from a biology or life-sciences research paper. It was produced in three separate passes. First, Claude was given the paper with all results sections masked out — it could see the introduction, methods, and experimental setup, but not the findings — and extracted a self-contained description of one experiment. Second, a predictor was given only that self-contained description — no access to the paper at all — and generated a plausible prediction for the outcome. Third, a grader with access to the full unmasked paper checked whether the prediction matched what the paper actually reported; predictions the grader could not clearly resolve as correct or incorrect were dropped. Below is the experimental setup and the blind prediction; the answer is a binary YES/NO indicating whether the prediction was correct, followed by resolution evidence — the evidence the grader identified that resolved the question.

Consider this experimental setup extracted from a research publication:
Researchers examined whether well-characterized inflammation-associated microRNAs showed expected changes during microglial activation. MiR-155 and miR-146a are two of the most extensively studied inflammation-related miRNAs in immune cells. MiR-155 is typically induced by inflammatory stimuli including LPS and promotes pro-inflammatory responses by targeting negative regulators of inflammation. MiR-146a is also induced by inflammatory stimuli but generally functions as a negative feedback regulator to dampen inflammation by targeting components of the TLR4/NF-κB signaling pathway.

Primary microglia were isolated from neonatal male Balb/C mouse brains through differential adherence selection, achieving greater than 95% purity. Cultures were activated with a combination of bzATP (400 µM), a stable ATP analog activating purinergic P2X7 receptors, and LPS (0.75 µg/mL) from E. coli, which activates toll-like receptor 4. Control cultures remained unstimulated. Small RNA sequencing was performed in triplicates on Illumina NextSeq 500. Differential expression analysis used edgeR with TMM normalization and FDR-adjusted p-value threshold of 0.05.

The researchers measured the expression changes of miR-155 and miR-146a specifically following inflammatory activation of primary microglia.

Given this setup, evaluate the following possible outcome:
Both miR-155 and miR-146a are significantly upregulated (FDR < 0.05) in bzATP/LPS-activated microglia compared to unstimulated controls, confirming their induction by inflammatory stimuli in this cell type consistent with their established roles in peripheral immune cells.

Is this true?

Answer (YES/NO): NO